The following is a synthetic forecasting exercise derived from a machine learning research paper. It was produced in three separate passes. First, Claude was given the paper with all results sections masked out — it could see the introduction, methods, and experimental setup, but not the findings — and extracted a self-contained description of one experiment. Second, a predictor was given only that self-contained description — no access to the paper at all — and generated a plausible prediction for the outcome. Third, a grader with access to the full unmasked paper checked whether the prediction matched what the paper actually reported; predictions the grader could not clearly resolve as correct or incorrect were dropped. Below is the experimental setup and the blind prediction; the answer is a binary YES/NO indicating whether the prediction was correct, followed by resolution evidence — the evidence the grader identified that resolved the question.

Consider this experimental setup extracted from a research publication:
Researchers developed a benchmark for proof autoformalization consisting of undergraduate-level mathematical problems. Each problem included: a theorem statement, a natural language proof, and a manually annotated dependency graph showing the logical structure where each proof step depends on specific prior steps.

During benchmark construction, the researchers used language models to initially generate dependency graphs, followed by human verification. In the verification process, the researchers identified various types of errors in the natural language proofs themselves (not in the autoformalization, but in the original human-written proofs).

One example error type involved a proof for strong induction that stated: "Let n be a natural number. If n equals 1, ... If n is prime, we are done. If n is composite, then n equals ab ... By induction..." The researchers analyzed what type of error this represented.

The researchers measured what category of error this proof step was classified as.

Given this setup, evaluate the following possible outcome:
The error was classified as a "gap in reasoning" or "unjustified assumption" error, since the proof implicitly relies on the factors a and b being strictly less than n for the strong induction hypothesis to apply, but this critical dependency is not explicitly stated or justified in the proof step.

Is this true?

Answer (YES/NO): NO